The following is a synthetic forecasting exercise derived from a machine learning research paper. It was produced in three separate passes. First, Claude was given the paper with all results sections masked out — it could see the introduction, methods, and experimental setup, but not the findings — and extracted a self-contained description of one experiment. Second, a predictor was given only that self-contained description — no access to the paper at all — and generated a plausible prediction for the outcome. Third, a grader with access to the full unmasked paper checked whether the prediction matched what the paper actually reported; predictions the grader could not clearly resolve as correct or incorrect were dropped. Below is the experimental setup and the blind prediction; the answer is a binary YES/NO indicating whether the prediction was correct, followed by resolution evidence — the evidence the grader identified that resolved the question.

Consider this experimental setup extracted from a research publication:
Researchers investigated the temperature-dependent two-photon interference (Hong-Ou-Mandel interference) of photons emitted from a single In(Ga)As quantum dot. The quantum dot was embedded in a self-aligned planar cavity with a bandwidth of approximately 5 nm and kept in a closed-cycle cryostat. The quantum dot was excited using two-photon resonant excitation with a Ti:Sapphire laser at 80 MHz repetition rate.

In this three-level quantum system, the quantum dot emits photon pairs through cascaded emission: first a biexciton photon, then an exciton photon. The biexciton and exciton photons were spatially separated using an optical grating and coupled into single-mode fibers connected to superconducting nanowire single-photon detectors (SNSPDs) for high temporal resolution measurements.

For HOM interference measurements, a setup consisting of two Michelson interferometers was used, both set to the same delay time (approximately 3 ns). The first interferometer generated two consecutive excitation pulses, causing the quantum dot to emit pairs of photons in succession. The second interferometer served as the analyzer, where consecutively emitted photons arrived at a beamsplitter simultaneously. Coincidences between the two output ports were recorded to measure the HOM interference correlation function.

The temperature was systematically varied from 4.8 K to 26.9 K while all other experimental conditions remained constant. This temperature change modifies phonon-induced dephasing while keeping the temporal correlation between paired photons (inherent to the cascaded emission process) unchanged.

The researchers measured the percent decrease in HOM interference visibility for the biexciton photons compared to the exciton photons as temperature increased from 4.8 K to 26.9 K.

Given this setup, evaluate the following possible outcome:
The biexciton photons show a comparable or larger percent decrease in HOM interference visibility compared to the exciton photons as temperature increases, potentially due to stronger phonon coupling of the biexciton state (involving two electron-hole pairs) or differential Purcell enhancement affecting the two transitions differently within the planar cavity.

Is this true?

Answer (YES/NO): NO